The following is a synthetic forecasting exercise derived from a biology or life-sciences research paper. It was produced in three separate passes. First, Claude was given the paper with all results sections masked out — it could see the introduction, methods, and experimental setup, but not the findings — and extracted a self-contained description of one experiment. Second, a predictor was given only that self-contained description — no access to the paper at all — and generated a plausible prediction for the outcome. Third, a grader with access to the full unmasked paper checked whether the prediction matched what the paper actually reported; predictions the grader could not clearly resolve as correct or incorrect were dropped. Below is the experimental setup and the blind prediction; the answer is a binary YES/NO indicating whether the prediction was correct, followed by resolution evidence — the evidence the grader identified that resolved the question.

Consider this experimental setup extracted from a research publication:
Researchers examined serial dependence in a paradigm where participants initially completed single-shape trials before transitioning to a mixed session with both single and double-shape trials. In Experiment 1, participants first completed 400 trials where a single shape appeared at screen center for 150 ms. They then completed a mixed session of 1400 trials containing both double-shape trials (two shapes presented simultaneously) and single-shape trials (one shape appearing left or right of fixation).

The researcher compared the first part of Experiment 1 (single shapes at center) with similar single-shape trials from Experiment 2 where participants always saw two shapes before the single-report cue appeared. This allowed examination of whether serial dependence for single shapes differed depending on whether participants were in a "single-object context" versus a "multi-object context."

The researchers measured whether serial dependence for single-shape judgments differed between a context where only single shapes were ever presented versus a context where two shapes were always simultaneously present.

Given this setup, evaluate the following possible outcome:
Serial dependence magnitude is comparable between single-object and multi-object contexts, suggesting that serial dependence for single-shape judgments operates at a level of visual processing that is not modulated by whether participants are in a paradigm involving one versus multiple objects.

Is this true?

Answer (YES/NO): YES